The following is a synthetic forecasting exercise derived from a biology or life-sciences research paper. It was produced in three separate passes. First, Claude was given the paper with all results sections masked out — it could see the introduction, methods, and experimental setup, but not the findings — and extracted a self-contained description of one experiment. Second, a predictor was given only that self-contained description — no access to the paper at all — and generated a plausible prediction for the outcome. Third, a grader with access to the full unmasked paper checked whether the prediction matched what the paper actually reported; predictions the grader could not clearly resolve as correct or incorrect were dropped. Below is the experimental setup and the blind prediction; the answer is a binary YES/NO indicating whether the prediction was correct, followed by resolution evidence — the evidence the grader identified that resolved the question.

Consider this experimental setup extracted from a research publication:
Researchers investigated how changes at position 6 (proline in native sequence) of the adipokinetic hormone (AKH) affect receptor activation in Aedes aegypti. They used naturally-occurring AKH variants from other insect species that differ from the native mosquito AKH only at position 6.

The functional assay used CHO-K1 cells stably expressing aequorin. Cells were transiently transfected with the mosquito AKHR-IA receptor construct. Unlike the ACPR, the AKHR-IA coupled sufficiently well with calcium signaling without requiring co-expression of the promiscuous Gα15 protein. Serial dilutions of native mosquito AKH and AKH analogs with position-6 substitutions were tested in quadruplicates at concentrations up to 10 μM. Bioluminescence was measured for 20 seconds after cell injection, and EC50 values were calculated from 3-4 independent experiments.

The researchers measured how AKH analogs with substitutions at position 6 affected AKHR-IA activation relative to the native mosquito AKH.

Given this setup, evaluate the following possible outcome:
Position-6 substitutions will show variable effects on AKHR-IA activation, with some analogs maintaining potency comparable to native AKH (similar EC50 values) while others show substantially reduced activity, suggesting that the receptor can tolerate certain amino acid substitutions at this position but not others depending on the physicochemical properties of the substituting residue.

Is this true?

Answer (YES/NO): NO